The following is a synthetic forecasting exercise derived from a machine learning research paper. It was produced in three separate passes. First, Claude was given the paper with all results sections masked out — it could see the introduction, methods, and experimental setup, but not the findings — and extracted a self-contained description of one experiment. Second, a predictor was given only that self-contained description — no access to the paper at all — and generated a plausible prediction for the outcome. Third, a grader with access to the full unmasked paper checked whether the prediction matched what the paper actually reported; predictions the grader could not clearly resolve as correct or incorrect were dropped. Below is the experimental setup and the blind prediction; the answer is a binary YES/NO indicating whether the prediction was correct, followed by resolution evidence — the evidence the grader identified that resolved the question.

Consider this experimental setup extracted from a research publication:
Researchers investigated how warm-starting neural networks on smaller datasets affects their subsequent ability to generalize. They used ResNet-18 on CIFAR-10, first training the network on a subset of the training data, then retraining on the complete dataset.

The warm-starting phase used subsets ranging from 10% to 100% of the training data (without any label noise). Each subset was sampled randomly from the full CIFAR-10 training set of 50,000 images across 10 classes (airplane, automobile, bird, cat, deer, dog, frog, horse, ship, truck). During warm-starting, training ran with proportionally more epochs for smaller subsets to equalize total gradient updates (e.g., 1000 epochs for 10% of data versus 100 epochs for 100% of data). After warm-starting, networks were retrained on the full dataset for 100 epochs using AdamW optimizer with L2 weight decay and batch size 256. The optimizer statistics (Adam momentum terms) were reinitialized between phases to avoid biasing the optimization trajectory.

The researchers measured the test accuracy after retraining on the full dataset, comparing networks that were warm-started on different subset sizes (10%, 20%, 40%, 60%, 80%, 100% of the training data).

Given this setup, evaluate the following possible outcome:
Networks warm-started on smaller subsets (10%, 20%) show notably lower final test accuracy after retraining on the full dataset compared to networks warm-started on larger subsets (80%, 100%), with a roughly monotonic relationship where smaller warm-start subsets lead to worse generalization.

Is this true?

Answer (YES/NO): YES